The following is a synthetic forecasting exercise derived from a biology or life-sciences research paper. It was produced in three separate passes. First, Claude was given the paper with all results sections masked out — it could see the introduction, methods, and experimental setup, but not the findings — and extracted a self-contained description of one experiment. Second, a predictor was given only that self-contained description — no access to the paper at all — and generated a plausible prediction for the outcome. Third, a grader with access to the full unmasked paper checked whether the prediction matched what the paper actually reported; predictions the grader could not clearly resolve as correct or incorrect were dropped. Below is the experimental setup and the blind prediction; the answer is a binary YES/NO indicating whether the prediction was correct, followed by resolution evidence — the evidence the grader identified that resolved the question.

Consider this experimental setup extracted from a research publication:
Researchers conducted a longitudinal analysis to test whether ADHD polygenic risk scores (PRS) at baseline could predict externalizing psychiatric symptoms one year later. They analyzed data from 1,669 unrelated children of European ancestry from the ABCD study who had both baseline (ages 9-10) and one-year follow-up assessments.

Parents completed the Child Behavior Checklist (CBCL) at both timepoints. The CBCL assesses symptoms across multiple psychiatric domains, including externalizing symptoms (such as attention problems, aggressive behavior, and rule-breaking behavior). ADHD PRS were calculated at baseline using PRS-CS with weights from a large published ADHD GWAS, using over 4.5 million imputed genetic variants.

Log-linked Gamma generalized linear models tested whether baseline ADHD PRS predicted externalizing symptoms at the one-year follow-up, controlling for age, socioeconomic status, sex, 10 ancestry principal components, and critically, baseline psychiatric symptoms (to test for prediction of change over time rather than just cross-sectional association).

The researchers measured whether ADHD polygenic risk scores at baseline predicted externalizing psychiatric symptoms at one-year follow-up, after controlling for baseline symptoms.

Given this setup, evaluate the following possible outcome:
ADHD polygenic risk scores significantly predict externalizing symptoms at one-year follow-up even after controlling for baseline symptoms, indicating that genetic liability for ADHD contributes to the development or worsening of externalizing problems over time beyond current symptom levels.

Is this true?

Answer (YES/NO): YES